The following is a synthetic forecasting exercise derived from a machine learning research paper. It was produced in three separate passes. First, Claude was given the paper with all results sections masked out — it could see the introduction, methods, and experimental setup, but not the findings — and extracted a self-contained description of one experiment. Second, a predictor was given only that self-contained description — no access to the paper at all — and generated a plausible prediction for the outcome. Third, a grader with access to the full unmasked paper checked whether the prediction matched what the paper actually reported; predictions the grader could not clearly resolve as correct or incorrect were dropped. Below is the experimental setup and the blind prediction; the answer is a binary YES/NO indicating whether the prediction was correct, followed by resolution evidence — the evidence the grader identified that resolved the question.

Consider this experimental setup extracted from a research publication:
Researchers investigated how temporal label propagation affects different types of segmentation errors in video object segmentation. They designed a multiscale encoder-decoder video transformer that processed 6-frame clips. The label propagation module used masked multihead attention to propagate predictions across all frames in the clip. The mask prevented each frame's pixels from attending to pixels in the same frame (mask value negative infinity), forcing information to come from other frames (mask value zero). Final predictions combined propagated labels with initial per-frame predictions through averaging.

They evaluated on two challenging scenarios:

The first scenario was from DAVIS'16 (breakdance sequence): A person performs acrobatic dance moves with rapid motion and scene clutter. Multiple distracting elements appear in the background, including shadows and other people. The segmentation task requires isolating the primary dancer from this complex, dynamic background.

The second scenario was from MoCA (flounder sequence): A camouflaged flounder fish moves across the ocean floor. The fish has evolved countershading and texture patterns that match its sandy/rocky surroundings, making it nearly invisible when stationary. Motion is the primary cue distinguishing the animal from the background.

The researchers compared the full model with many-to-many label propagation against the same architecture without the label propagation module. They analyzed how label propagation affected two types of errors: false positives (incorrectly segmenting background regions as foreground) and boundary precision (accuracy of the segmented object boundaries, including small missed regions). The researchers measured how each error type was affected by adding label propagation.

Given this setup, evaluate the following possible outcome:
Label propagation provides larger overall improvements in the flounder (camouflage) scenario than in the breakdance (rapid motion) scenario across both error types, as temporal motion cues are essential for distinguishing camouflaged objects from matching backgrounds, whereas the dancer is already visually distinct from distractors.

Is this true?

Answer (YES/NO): NO